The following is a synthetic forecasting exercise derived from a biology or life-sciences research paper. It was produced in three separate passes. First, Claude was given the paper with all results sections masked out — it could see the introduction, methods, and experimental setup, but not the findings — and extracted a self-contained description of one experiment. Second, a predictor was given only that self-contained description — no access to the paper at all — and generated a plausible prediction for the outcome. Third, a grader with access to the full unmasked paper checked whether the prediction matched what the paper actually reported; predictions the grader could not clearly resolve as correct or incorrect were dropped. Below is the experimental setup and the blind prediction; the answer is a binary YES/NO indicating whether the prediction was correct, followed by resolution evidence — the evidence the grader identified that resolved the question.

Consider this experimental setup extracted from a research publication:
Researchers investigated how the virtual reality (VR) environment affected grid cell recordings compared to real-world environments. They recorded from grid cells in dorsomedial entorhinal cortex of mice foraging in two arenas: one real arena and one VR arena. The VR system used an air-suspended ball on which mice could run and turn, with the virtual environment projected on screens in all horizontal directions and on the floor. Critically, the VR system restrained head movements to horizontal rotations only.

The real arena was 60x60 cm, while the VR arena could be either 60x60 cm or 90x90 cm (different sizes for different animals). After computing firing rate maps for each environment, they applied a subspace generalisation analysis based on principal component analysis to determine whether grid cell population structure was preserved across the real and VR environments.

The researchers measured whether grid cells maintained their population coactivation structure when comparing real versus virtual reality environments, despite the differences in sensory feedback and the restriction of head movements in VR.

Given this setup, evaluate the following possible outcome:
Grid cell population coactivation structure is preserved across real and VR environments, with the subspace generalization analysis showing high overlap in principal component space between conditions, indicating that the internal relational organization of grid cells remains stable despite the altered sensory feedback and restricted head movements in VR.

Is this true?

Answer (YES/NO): YES